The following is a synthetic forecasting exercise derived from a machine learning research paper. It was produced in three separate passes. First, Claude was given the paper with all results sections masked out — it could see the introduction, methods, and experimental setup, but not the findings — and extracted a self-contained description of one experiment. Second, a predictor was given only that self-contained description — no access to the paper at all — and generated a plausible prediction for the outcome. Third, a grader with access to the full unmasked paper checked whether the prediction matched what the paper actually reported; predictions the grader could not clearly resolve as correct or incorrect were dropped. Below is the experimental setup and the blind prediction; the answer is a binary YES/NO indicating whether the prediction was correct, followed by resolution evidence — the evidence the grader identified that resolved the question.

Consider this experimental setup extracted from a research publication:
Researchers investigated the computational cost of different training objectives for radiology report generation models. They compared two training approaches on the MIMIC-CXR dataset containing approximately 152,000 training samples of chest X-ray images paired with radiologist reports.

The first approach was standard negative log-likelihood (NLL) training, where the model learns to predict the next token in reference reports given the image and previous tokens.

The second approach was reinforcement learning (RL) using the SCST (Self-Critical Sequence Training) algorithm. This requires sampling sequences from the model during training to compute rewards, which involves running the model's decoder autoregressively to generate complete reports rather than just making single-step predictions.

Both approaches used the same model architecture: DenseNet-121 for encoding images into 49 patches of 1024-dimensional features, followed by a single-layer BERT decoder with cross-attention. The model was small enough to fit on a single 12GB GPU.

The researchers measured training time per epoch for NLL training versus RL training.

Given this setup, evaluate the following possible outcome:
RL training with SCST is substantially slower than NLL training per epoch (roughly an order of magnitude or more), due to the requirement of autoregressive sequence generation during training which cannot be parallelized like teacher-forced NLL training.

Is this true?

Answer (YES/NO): YES